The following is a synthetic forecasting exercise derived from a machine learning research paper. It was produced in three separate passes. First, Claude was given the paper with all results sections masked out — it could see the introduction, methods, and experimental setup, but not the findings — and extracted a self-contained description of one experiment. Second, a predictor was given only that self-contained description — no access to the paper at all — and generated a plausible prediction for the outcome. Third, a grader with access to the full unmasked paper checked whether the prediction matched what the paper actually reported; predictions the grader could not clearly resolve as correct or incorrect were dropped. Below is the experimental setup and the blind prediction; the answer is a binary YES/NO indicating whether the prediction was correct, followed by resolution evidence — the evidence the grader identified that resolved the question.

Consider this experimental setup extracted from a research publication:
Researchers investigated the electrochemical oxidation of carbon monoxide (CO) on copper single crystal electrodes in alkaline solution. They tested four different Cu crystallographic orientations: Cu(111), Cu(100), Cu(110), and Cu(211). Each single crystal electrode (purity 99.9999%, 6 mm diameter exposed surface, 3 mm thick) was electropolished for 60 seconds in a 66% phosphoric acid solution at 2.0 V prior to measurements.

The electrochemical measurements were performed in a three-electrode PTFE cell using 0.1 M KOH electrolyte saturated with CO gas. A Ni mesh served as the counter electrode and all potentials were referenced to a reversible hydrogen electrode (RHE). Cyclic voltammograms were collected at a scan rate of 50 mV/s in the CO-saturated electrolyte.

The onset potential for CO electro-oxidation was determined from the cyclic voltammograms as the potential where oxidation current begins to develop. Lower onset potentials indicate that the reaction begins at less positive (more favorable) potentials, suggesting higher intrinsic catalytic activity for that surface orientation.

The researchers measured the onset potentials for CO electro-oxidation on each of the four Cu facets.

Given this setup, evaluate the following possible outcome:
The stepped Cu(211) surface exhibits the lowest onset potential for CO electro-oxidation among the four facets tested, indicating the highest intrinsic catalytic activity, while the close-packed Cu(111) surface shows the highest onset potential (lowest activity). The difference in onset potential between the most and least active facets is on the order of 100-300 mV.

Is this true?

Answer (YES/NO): NO